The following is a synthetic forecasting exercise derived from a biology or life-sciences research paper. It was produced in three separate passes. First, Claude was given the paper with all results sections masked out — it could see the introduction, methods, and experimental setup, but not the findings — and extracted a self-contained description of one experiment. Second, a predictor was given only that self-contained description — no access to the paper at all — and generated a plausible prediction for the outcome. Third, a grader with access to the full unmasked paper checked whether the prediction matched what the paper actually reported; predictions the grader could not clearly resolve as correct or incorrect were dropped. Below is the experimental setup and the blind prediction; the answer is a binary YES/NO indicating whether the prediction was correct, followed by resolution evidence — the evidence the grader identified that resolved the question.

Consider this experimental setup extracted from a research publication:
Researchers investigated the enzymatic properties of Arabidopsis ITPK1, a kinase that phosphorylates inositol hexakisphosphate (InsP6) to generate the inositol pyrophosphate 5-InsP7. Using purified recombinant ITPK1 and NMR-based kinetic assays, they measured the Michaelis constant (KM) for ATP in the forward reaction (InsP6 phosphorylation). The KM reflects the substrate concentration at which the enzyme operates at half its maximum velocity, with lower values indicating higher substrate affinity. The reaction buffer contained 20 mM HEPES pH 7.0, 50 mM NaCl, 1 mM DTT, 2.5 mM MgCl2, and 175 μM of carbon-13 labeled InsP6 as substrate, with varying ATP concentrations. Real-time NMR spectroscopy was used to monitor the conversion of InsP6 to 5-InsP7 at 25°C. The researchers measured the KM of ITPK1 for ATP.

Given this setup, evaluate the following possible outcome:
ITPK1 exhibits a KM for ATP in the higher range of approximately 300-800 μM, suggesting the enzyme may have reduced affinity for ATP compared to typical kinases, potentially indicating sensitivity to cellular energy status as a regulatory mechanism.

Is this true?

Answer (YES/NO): YES